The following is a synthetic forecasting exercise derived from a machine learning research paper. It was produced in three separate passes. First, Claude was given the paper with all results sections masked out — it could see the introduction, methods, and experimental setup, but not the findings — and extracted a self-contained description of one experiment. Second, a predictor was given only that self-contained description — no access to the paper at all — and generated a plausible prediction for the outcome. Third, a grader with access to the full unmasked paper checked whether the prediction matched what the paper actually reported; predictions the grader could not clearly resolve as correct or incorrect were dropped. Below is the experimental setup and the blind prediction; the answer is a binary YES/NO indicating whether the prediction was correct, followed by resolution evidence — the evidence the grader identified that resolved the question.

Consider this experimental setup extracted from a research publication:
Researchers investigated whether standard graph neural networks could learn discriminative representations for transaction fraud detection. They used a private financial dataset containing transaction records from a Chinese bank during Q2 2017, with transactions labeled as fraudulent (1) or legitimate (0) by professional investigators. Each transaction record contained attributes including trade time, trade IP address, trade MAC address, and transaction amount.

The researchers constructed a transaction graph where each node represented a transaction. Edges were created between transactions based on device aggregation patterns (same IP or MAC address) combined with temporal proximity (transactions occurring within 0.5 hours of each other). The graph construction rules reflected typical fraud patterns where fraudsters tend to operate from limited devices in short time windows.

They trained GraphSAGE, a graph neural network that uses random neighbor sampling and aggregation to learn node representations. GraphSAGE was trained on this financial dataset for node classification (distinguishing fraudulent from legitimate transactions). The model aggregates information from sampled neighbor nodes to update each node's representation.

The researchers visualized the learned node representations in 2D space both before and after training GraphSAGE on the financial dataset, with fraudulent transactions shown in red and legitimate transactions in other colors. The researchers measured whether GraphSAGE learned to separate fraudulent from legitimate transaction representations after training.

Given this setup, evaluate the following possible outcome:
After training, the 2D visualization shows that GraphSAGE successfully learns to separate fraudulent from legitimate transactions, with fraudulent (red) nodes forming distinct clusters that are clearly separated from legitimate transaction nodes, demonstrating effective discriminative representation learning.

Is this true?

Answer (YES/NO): NO